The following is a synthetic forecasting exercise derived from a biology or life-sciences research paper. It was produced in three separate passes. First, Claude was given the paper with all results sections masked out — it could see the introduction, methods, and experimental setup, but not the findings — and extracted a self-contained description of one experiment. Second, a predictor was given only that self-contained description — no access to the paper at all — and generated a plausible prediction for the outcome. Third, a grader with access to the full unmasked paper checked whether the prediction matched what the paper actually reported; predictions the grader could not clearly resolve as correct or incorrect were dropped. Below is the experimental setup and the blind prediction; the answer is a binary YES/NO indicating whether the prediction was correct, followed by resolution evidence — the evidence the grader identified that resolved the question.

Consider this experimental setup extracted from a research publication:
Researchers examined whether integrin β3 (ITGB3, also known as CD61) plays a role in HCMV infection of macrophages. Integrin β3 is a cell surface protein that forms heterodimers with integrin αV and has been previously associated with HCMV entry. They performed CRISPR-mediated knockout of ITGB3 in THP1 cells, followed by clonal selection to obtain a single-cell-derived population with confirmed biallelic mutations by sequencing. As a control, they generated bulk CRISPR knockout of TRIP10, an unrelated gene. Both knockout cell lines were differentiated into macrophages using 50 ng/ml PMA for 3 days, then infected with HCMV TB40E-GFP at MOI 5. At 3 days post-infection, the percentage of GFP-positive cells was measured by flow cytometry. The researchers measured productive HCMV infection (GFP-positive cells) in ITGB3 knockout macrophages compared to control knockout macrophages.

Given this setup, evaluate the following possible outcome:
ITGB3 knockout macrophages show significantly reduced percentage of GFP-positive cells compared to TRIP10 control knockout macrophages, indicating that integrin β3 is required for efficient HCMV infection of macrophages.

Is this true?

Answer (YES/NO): YES